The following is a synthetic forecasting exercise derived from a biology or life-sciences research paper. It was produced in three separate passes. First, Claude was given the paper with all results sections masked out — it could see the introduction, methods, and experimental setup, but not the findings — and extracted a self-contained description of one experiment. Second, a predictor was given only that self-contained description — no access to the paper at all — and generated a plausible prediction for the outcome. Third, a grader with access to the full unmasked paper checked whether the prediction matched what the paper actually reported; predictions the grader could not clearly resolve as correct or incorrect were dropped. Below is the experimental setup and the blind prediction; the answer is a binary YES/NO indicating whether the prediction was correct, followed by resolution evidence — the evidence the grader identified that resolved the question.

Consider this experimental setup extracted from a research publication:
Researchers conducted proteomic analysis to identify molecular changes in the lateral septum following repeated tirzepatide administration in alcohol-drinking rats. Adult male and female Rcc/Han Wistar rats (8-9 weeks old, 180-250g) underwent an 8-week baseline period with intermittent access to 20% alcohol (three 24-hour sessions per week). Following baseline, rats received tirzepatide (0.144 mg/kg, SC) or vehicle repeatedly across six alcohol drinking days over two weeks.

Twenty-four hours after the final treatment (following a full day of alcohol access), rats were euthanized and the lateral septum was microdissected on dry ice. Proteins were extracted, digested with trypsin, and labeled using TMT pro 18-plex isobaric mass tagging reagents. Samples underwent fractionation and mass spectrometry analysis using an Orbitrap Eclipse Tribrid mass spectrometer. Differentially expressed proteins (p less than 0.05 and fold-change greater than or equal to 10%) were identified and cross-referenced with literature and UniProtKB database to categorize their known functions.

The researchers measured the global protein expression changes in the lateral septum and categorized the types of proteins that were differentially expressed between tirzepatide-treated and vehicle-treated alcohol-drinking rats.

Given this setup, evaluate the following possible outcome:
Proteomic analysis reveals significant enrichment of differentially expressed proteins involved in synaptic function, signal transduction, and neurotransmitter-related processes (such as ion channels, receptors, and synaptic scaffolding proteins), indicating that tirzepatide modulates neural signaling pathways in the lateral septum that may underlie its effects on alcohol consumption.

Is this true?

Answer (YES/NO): NO